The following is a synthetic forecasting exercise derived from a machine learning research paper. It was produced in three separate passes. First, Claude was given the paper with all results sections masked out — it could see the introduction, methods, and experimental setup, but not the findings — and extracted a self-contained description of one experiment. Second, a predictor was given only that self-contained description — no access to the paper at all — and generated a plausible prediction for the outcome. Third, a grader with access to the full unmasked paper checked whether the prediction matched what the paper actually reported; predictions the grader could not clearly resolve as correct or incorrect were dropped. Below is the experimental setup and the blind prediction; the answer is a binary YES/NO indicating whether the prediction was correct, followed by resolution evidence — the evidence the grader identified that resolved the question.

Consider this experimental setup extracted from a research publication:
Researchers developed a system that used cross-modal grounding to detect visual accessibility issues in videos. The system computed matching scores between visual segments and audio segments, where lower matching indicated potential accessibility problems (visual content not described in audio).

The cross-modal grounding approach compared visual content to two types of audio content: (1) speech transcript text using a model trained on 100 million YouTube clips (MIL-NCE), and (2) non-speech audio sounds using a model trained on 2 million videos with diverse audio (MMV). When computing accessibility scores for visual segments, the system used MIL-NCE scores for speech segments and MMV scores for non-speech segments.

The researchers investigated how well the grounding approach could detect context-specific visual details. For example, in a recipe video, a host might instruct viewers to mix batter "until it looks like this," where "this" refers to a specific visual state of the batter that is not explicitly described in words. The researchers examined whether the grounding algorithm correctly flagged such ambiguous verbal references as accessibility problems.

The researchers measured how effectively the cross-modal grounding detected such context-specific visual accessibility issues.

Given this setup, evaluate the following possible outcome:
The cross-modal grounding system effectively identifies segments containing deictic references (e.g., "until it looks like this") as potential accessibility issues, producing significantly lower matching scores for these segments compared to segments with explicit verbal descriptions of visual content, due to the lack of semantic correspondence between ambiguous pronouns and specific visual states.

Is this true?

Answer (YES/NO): NO